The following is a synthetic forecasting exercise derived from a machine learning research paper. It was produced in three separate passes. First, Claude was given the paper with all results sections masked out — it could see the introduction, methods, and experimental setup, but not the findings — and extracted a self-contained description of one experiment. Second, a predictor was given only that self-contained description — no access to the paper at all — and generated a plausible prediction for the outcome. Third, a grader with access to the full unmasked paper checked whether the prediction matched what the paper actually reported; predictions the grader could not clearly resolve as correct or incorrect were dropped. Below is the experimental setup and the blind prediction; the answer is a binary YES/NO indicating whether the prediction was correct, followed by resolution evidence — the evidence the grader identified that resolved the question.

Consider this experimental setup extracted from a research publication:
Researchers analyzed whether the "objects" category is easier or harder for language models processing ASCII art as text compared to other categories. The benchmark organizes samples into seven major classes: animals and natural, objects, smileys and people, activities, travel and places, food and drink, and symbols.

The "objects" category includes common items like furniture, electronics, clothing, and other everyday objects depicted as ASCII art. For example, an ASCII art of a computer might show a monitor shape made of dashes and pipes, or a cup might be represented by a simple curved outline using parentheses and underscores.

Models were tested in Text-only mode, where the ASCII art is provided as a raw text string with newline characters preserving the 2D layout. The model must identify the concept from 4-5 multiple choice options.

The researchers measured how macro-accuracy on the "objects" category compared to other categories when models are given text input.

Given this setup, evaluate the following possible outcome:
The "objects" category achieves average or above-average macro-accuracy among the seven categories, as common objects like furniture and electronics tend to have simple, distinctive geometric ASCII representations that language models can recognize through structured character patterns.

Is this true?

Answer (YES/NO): YES